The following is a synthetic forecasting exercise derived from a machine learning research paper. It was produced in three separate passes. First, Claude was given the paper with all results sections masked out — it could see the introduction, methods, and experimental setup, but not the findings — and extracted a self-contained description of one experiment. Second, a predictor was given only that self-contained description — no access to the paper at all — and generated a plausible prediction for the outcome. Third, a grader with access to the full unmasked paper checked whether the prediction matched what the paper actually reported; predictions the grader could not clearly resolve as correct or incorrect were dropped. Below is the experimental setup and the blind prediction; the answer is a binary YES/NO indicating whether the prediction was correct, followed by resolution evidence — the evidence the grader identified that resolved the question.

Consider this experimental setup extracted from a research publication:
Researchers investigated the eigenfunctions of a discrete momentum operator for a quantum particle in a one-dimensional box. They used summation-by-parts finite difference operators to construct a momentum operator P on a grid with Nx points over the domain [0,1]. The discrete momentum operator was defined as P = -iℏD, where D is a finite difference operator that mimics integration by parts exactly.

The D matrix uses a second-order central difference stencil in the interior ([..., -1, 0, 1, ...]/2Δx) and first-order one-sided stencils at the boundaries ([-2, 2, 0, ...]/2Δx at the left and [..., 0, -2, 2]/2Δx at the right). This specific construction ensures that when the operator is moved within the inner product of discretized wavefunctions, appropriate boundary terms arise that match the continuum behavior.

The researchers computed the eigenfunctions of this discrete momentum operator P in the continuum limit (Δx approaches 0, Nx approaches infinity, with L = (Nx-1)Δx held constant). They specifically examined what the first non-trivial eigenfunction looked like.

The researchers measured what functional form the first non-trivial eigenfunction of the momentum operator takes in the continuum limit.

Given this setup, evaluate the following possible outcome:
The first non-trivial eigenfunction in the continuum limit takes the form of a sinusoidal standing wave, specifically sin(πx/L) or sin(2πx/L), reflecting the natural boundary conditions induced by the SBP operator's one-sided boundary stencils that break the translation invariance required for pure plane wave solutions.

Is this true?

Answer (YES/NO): NO